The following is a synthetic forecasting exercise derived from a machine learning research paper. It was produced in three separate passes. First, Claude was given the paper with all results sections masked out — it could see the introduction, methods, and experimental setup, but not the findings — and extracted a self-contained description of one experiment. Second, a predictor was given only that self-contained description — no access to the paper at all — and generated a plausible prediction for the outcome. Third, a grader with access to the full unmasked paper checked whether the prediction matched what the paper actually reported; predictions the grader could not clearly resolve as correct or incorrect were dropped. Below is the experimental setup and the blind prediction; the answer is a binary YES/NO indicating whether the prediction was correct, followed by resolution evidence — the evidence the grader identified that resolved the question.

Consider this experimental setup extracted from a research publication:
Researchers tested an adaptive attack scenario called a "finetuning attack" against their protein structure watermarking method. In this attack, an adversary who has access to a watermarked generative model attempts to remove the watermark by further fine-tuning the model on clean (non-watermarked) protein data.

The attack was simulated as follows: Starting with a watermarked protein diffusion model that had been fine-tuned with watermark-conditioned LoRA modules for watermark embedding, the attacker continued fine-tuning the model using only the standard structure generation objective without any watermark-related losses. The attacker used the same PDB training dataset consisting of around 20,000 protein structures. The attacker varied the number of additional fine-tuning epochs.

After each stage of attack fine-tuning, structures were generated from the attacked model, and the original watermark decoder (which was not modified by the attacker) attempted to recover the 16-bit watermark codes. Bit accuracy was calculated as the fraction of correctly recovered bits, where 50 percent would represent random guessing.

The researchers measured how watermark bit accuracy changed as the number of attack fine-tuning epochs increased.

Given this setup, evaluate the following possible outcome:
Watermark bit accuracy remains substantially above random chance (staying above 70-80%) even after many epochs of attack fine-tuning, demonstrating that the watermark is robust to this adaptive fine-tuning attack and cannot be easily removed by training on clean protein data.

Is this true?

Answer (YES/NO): YES